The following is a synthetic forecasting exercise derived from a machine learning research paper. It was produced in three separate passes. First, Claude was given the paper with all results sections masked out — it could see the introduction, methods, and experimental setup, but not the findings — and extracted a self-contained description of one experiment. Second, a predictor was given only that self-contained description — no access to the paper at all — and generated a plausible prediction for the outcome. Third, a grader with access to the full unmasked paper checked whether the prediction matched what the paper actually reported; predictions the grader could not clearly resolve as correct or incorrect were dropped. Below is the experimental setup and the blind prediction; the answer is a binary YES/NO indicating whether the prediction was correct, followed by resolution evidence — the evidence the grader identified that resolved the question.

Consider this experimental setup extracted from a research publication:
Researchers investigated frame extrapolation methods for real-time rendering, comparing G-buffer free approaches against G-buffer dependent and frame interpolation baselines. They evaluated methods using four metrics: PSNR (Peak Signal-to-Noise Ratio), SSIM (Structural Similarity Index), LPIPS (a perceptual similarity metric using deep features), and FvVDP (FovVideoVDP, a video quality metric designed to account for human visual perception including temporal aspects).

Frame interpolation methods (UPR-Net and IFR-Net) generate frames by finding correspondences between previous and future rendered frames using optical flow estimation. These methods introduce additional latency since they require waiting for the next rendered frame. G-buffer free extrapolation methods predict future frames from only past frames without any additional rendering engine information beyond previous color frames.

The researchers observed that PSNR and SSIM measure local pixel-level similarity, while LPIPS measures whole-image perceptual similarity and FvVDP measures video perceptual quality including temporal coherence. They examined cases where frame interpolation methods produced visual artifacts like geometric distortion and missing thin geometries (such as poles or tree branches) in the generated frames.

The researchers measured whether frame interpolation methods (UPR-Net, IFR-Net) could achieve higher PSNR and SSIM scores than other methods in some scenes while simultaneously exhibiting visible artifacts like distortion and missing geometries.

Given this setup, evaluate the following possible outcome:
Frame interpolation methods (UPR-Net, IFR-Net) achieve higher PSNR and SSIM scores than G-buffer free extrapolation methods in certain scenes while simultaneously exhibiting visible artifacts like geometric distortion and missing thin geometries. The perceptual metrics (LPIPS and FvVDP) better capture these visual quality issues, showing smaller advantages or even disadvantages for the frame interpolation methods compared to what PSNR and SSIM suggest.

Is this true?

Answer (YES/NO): YES